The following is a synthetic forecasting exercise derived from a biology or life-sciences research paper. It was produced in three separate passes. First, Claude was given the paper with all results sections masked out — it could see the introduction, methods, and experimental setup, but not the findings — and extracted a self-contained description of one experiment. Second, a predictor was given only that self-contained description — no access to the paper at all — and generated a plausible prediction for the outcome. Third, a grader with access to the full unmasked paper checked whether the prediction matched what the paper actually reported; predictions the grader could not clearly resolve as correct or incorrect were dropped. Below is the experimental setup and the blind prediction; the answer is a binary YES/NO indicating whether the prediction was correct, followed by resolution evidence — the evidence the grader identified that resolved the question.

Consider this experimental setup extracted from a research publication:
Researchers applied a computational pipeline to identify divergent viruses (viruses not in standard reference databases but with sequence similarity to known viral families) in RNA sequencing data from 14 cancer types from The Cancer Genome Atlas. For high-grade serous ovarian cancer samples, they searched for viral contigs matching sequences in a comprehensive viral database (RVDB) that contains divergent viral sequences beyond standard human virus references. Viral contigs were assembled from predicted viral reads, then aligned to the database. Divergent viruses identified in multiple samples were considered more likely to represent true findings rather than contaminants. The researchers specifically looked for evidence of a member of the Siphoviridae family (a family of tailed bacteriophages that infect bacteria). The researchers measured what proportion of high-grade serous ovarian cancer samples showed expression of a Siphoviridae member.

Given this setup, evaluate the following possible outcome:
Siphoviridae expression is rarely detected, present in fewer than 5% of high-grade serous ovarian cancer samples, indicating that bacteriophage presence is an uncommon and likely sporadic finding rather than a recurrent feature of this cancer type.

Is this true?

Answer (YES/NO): NO